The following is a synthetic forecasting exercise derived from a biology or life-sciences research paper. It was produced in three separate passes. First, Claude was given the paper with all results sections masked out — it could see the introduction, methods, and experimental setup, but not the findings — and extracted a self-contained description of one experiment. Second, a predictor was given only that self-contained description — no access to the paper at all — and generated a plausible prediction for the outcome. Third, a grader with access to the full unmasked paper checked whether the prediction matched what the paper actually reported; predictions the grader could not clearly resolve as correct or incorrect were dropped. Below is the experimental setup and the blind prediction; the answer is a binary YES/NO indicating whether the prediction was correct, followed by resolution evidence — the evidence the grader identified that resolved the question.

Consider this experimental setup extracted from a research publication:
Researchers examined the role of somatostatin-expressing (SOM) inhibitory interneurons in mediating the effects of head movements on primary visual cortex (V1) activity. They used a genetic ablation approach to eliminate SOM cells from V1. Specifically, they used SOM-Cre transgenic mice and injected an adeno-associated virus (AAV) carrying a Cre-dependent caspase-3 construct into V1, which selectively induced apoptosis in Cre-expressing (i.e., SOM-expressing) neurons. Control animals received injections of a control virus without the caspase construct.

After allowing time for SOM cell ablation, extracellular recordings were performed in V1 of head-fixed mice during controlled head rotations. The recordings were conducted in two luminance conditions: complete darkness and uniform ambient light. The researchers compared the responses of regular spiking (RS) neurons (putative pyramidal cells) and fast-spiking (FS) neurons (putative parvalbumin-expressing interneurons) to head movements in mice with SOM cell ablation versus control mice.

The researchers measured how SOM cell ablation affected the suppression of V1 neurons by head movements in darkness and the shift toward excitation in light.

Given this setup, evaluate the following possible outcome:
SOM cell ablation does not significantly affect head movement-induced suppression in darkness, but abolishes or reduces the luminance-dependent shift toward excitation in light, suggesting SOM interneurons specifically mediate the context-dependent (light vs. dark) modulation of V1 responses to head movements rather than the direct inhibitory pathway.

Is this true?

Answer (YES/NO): NO